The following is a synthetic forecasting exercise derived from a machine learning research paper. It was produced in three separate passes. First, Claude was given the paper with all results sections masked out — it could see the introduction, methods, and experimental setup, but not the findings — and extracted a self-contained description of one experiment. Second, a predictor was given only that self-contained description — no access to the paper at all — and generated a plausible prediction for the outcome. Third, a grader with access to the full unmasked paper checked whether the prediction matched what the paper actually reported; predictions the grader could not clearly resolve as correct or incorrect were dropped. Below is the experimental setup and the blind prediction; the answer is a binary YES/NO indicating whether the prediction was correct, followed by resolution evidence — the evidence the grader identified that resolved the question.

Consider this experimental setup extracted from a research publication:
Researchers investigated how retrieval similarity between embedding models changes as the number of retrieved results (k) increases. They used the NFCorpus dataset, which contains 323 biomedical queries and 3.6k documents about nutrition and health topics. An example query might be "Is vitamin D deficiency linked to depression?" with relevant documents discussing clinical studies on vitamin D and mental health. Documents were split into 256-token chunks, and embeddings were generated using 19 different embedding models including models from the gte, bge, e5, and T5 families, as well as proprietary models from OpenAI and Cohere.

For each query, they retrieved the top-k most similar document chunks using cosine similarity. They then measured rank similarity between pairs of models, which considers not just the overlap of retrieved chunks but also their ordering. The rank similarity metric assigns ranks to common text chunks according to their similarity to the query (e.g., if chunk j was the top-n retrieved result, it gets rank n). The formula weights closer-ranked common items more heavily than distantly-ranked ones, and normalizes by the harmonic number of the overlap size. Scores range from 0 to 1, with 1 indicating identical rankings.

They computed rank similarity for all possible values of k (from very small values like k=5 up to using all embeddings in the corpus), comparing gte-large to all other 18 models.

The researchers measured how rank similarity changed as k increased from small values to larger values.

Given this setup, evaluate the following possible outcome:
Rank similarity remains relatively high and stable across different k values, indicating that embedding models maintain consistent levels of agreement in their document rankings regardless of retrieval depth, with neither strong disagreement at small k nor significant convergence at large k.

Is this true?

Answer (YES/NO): NO